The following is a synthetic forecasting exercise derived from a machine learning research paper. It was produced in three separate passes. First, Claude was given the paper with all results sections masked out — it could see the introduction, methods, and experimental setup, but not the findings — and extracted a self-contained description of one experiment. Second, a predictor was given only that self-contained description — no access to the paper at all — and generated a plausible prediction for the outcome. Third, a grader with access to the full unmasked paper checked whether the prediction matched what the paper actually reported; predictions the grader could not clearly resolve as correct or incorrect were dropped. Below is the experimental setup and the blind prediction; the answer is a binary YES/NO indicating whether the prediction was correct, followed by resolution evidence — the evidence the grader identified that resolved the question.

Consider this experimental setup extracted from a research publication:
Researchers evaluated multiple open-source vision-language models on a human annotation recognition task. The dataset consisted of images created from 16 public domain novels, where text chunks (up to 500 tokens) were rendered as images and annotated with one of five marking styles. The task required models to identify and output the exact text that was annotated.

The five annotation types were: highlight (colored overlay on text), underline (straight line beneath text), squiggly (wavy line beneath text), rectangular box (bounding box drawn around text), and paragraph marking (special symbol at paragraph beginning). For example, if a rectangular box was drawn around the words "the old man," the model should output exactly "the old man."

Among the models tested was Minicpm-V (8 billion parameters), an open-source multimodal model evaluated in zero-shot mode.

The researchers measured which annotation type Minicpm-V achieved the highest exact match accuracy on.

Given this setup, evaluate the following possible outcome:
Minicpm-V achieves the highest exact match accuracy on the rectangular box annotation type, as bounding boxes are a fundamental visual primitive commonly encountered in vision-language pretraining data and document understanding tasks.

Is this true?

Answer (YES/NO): YES